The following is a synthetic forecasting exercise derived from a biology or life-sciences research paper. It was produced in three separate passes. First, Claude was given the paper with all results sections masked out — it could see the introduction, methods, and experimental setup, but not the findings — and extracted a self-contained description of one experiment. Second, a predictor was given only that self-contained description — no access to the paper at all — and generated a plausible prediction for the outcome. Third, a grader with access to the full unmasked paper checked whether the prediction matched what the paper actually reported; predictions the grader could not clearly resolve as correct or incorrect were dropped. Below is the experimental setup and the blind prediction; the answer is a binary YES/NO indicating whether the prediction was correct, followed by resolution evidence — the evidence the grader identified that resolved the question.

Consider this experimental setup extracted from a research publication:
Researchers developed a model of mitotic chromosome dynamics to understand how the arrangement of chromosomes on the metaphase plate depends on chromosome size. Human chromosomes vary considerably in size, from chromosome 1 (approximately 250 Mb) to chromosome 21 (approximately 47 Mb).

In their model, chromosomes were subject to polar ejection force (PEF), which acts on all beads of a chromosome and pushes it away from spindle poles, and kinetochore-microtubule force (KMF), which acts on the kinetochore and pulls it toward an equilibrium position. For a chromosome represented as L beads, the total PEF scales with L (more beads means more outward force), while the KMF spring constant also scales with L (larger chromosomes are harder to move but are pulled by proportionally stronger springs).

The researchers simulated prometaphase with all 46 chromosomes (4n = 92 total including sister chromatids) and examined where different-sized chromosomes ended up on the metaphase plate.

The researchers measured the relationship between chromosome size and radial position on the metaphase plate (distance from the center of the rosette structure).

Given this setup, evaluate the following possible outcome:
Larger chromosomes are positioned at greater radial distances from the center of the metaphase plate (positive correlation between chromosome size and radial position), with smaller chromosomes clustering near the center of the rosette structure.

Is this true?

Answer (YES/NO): YES